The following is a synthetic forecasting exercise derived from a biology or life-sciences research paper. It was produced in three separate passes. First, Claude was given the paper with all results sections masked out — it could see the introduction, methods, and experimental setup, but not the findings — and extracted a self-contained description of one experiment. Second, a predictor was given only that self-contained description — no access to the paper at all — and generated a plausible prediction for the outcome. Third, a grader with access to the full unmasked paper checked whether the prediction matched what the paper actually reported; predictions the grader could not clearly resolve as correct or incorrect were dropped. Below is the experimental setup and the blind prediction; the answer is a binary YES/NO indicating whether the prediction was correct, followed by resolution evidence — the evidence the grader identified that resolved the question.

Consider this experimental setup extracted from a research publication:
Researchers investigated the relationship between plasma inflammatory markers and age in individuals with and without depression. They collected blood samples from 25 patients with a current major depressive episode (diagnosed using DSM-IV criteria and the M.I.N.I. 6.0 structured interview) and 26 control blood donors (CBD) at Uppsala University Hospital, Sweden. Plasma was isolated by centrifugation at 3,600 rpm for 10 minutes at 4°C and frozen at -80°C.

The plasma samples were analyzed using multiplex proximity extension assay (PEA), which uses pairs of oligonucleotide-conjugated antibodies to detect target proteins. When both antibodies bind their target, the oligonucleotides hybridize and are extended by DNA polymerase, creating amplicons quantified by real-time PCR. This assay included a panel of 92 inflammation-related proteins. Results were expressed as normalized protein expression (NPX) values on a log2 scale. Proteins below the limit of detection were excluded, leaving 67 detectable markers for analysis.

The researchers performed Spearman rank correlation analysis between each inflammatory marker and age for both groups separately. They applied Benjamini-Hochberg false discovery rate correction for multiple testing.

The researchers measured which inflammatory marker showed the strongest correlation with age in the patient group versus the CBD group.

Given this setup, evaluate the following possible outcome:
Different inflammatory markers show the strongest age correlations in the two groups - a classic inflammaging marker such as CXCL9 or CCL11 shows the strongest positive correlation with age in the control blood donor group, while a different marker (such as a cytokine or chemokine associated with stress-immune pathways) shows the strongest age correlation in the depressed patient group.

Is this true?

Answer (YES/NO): NO